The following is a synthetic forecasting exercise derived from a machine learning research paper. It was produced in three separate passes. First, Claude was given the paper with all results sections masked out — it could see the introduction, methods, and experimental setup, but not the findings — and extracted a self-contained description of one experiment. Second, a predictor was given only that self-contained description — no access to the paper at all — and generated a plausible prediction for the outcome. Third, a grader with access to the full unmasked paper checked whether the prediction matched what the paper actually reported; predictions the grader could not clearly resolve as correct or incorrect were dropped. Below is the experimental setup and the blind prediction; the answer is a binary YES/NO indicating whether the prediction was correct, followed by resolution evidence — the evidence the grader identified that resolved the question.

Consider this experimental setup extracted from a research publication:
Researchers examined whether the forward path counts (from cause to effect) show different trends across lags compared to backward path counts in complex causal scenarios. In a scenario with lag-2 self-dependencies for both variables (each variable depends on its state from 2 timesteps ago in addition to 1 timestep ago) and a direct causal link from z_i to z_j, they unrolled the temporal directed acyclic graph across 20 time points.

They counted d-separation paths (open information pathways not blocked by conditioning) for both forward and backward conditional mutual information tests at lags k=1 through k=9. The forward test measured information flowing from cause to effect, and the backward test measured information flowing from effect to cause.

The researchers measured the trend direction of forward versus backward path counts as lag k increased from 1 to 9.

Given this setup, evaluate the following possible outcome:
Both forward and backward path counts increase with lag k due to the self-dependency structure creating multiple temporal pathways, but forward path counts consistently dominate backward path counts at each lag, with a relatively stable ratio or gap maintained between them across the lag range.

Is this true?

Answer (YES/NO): NO